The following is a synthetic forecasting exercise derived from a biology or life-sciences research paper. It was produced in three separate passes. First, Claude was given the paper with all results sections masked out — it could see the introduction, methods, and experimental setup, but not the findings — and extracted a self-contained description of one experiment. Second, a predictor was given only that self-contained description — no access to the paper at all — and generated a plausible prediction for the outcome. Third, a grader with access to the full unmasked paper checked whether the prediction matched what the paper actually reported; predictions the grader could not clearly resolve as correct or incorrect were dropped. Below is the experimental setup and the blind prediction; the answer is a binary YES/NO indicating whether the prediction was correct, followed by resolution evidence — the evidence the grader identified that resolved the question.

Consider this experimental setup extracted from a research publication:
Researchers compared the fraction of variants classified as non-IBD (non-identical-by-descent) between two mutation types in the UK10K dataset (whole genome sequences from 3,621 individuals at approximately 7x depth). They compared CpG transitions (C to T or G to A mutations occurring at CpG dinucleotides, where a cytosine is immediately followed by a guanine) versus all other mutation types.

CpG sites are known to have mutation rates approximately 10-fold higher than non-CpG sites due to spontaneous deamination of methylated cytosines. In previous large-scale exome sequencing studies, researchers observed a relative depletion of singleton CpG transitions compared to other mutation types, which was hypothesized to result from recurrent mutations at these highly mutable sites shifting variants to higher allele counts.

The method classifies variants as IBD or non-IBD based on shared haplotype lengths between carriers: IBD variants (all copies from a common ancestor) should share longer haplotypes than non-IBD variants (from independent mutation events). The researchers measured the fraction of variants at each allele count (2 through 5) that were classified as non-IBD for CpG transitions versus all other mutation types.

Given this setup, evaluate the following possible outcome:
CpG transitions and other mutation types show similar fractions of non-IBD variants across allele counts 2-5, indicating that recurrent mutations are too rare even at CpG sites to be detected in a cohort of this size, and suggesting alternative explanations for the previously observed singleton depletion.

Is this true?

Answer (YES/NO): NO